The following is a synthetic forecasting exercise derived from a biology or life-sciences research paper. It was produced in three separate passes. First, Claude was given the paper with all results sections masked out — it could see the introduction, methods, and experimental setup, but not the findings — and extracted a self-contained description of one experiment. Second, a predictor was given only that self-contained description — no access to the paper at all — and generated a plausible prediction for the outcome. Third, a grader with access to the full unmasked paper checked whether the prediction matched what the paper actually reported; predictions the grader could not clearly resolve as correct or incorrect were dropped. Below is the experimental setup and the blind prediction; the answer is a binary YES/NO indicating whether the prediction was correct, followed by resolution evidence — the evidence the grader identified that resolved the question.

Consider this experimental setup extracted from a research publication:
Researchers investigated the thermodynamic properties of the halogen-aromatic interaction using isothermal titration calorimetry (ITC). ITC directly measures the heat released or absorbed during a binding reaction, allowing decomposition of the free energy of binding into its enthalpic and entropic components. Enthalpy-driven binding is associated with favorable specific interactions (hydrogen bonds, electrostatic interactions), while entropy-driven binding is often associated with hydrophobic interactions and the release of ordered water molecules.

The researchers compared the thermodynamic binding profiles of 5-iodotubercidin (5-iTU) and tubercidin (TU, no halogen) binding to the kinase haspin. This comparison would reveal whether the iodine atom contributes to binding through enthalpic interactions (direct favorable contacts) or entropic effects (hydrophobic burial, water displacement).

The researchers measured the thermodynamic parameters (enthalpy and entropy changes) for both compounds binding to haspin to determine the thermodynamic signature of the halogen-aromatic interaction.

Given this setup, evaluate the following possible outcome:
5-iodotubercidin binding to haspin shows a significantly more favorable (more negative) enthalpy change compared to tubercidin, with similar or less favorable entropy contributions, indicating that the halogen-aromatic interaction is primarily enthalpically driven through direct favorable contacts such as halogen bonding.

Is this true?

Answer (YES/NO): YES